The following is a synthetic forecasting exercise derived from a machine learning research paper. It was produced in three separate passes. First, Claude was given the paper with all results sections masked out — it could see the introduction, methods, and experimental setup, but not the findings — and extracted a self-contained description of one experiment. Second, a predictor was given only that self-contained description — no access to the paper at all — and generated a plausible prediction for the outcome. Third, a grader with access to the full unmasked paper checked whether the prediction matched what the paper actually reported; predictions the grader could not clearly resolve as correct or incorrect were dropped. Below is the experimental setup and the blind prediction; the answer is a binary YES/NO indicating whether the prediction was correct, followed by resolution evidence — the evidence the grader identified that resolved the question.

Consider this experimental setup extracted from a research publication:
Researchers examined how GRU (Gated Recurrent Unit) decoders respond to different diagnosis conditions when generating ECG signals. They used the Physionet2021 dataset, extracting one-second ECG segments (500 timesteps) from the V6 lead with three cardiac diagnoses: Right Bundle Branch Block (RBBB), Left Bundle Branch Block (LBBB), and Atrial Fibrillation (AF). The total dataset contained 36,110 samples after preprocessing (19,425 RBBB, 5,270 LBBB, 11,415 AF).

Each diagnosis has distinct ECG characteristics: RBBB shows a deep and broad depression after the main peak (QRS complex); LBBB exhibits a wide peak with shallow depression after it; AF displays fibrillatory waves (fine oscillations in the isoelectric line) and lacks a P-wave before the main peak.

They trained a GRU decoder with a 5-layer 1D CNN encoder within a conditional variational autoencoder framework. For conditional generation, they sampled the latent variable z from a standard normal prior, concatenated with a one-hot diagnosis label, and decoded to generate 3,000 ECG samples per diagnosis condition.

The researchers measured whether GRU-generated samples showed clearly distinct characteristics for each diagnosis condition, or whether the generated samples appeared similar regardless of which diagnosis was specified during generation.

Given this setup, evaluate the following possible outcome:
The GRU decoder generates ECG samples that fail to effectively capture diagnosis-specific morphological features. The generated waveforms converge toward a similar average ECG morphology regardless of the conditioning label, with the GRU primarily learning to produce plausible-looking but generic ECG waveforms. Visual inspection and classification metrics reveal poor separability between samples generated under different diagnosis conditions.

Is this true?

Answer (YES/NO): YES